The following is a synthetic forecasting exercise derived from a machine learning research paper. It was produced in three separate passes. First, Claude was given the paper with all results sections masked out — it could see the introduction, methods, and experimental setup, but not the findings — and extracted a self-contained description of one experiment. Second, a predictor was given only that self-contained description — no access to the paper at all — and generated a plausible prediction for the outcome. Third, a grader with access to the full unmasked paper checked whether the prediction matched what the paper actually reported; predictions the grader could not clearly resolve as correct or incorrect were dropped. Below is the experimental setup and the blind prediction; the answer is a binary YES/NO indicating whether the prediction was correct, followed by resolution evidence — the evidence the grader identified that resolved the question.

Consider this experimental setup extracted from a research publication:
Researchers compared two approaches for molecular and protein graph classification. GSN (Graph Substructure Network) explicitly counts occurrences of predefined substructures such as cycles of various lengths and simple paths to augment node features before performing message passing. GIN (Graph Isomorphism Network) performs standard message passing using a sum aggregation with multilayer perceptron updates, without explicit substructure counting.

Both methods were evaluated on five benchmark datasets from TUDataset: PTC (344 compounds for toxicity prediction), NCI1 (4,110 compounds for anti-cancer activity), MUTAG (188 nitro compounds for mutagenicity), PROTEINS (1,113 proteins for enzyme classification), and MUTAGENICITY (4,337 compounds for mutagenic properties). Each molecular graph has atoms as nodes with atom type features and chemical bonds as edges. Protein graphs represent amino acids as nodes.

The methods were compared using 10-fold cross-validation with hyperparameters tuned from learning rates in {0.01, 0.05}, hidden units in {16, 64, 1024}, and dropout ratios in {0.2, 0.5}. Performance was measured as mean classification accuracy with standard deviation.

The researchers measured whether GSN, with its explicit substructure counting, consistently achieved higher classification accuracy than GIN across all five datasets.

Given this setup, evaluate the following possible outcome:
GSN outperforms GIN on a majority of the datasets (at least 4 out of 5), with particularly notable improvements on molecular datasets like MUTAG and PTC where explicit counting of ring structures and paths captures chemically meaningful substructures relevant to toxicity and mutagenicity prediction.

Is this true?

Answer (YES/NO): NO